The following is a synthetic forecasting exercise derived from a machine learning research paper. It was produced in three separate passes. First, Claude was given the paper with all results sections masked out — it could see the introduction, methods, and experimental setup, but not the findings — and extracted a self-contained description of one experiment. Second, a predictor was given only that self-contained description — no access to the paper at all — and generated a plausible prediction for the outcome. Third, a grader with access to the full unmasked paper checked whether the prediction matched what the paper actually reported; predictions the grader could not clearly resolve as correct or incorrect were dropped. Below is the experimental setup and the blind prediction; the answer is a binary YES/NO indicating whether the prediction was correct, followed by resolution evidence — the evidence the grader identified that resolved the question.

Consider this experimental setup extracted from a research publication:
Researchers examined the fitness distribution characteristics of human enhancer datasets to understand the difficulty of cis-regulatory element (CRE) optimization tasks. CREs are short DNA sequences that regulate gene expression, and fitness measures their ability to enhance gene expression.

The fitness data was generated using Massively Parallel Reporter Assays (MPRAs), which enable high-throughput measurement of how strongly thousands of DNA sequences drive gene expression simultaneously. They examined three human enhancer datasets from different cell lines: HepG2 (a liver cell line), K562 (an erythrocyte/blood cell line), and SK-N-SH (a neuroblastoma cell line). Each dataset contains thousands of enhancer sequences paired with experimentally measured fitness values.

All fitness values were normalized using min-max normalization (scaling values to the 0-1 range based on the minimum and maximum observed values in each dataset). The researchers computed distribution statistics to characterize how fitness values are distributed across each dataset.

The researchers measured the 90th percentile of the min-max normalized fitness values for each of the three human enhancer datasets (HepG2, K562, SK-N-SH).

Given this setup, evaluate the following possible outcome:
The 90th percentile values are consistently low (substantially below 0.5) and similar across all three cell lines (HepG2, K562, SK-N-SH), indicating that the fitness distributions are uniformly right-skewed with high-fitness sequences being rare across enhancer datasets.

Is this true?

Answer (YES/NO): YES